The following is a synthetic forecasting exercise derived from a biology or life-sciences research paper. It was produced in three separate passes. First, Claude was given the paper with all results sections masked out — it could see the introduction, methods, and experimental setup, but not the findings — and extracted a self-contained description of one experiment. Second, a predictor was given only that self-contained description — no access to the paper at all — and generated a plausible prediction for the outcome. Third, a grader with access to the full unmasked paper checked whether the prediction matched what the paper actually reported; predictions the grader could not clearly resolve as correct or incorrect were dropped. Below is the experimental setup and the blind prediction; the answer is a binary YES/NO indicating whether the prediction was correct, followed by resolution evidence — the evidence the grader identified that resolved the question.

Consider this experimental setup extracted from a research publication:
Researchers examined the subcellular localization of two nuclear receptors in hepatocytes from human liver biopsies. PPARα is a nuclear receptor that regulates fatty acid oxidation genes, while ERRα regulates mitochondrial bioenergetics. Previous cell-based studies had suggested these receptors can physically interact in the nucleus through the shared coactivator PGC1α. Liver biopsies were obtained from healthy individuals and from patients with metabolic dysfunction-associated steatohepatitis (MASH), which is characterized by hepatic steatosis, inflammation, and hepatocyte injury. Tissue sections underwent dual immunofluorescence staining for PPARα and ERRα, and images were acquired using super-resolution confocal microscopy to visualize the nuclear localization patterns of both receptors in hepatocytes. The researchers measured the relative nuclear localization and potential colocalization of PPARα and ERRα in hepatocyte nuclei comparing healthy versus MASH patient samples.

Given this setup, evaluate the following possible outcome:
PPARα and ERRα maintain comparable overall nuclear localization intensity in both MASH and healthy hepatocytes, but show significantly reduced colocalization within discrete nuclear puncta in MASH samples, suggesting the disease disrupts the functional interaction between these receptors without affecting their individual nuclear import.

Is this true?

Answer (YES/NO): YES